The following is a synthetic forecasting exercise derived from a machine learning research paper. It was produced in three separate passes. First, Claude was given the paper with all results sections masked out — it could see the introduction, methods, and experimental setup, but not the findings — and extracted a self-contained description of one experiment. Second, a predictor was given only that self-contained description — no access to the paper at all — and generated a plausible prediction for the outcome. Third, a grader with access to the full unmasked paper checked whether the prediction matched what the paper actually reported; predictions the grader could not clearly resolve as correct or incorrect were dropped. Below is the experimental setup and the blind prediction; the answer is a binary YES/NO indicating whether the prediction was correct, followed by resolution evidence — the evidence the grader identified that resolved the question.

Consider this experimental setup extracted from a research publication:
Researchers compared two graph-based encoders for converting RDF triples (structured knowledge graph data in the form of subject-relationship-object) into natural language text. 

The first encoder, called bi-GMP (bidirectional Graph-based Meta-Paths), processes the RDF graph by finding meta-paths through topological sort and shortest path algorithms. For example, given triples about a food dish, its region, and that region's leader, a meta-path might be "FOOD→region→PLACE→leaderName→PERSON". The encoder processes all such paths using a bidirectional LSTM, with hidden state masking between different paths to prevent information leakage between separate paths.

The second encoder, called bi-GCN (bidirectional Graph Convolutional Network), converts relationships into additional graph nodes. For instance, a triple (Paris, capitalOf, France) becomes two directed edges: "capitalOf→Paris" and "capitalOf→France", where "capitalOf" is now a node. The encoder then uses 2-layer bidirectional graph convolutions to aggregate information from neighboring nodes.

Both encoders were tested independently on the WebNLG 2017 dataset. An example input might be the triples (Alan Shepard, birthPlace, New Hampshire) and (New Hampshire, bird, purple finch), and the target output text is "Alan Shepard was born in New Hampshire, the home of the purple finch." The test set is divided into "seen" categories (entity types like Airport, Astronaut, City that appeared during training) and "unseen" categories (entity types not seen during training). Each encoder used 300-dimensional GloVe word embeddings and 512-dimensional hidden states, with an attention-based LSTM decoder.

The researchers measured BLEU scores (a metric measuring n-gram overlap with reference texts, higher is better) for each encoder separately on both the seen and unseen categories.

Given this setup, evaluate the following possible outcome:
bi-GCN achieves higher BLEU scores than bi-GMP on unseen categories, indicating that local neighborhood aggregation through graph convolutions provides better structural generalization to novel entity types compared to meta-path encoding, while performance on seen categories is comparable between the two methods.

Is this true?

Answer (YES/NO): YES